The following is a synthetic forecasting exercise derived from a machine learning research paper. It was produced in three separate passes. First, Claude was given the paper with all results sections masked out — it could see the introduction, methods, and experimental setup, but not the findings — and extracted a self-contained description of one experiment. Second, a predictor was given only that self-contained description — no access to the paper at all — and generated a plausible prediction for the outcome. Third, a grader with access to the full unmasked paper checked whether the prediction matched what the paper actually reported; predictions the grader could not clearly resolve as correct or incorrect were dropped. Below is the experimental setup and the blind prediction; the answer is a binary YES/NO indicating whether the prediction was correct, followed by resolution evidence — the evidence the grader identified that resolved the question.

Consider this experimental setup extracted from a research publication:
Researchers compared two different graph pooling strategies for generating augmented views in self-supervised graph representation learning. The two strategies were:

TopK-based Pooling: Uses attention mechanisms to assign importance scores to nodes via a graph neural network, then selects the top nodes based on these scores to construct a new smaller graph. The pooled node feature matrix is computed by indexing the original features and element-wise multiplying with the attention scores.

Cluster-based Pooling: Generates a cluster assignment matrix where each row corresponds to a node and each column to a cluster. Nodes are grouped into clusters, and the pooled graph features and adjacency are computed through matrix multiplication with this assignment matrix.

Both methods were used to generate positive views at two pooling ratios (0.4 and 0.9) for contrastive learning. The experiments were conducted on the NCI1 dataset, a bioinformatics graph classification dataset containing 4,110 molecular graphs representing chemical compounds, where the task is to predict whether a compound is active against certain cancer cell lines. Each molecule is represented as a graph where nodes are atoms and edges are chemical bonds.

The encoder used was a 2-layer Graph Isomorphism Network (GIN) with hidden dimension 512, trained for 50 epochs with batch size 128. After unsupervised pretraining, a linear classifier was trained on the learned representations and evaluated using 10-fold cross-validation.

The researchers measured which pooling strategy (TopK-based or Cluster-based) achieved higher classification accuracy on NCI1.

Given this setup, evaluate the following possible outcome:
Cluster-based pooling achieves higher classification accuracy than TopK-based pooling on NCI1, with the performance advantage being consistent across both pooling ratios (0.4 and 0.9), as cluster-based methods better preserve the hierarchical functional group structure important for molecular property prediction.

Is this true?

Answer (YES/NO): NO